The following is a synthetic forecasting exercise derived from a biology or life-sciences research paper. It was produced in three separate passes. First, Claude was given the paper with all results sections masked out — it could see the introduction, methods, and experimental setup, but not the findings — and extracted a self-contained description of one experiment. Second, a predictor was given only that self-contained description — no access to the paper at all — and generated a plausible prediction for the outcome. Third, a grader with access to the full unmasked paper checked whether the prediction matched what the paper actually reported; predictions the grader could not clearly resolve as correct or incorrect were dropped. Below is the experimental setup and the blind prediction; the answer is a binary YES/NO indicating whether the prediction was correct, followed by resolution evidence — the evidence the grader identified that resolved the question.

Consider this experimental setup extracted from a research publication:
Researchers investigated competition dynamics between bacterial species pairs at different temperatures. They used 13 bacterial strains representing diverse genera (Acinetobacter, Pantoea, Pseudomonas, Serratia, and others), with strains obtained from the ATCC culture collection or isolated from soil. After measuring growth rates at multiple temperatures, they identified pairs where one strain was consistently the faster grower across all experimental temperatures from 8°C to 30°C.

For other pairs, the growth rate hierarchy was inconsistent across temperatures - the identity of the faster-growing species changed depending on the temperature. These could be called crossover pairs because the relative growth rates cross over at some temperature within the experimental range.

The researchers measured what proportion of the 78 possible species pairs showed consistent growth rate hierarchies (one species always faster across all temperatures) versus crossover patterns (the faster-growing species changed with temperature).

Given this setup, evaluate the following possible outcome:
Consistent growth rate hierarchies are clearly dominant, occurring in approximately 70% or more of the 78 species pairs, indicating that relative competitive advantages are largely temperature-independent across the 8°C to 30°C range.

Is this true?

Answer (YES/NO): NO